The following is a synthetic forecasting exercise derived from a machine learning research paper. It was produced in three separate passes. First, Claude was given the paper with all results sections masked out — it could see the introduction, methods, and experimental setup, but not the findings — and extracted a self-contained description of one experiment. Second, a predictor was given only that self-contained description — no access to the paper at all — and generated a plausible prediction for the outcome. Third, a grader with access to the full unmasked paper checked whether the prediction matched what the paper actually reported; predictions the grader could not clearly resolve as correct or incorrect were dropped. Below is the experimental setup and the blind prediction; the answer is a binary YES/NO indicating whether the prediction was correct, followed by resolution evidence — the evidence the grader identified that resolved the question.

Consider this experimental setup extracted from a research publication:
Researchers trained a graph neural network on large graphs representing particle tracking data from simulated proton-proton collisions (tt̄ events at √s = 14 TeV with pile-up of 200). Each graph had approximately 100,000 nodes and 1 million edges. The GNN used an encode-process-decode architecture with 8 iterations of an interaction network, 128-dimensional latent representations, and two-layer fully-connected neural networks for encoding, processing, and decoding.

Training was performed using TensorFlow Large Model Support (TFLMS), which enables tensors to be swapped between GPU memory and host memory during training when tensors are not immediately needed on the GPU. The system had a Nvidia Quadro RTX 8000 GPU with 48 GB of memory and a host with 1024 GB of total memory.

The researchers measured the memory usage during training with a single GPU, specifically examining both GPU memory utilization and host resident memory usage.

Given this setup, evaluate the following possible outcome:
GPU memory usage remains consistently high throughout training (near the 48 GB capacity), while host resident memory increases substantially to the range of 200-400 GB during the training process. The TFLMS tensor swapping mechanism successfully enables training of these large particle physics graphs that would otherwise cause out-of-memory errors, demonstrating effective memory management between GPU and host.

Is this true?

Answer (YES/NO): NO